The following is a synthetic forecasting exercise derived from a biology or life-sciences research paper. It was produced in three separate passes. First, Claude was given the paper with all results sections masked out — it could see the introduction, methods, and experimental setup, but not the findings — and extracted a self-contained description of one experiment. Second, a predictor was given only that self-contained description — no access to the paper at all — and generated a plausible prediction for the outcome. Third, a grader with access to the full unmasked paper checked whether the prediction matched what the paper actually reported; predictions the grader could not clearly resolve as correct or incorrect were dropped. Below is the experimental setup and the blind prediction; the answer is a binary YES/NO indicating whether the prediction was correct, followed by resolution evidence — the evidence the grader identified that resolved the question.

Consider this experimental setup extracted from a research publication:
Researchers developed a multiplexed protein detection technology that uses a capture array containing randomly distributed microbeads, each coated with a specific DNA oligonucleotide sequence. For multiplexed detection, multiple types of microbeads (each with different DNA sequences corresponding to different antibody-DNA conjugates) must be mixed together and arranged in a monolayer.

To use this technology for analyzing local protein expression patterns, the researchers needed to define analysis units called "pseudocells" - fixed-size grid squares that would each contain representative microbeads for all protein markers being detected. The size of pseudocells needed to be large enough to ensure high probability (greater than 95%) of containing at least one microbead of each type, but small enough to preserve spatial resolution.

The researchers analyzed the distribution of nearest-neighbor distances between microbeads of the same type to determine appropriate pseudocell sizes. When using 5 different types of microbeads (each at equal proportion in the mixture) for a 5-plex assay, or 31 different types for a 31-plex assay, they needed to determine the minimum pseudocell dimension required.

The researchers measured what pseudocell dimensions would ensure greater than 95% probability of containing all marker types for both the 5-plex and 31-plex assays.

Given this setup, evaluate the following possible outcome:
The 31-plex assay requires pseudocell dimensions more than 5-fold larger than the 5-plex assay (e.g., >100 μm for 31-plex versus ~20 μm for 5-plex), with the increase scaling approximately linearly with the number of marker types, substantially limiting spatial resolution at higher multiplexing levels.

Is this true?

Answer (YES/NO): NO